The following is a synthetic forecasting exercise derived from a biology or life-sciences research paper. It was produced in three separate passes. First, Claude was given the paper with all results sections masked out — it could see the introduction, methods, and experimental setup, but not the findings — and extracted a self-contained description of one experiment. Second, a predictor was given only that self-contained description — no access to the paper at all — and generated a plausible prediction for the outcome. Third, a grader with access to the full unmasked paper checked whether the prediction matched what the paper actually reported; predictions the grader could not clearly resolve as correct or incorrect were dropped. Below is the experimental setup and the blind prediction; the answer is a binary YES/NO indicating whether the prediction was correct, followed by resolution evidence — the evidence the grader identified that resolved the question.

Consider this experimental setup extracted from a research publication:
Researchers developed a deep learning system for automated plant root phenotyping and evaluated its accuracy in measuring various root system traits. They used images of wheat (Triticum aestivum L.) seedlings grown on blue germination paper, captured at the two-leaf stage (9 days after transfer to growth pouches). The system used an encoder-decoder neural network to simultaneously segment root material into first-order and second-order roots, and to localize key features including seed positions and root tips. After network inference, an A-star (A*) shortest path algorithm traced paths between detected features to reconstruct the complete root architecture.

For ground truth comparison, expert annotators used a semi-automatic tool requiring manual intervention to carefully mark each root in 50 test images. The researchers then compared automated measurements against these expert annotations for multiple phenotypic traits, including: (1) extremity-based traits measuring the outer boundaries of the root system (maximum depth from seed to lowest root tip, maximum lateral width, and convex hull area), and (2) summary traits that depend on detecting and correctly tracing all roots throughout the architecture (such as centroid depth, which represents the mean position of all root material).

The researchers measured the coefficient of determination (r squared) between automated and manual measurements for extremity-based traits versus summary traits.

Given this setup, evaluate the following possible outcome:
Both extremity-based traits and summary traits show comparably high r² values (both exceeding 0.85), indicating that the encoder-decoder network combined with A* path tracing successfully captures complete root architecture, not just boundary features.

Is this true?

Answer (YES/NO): NO